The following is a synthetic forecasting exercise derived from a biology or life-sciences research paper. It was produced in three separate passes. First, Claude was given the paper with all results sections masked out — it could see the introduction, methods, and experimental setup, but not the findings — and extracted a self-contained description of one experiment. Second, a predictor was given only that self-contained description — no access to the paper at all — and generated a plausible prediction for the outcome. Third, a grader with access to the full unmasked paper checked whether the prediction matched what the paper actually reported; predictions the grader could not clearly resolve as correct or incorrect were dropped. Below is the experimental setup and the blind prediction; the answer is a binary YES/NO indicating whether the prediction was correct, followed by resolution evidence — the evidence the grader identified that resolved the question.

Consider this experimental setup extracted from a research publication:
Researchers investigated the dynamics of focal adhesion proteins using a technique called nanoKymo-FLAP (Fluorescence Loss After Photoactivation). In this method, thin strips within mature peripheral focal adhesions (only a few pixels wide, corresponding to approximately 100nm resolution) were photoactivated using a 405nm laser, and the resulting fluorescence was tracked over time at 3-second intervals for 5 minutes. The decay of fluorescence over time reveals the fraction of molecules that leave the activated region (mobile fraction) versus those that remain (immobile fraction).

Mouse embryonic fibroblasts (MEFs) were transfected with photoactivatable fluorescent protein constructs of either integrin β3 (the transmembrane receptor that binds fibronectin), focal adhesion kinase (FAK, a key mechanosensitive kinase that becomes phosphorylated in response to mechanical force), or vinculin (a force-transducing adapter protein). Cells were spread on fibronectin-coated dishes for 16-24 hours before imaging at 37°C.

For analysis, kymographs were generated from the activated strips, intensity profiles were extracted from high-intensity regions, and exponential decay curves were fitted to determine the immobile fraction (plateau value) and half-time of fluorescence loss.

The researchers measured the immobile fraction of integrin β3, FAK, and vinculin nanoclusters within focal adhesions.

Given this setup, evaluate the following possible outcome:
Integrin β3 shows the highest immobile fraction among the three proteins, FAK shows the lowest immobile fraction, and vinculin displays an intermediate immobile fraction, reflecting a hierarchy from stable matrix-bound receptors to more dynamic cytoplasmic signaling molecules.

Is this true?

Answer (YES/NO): NO